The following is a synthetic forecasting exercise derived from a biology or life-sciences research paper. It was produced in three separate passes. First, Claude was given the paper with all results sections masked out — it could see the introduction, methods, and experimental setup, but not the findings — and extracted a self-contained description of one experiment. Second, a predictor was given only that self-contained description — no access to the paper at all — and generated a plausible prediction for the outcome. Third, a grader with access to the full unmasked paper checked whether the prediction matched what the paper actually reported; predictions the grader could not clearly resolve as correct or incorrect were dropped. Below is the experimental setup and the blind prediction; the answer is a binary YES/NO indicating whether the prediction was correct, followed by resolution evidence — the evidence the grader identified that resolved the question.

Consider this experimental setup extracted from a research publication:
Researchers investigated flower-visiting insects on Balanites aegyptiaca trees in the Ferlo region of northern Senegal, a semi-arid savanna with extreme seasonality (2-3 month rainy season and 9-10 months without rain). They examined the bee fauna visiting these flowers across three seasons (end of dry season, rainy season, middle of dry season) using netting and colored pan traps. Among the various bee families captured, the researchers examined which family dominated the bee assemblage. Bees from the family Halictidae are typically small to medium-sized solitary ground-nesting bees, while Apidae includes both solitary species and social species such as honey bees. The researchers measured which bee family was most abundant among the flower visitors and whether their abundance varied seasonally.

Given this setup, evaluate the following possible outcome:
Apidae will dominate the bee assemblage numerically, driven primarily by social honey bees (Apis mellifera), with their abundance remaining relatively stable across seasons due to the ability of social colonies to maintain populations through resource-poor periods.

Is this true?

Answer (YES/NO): NO